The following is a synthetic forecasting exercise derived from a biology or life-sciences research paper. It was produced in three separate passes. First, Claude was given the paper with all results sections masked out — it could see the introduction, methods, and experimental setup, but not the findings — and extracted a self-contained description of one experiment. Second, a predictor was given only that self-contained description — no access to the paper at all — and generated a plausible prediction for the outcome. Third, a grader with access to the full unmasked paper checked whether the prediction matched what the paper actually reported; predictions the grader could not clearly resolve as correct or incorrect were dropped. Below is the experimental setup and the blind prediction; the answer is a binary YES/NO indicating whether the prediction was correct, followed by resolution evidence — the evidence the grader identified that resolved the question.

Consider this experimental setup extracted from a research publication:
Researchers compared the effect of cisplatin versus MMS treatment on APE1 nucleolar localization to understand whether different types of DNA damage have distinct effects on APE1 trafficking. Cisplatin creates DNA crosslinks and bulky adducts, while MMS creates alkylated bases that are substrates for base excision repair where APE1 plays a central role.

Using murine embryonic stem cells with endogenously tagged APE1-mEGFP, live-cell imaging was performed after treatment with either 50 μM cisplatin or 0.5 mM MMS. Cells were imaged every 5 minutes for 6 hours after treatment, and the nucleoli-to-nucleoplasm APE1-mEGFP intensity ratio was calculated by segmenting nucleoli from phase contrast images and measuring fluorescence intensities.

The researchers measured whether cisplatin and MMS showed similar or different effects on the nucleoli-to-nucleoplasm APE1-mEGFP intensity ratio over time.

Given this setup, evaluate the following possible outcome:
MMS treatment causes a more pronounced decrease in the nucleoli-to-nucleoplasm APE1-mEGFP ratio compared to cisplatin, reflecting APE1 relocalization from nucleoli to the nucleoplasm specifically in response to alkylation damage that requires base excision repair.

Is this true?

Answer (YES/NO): NO